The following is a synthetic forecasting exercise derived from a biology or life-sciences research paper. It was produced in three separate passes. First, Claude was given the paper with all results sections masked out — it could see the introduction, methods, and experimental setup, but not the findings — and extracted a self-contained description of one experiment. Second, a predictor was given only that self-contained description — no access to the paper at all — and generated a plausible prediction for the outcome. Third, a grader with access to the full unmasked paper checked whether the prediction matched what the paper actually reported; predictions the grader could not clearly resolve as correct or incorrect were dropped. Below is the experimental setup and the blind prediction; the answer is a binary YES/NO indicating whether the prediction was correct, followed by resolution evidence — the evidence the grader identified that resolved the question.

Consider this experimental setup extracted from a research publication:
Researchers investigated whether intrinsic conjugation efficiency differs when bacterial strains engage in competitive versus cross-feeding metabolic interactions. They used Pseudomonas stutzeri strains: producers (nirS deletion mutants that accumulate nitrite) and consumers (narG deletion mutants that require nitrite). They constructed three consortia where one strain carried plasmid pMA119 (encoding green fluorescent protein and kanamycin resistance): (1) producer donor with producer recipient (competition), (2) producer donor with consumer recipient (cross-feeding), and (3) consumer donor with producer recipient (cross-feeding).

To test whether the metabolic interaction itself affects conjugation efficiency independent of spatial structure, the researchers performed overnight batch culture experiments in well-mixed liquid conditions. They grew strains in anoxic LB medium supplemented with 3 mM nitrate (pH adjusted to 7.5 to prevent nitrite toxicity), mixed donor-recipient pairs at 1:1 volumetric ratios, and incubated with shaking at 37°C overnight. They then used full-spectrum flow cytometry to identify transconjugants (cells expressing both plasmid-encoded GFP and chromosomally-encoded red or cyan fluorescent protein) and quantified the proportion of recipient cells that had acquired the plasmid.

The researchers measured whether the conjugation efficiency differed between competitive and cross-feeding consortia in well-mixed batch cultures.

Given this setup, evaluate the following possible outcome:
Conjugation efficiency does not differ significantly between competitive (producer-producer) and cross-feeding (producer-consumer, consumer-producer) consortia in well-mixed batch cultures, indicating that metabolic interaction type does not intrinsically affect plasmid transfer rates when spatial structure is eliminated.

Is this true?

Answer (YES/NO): YES